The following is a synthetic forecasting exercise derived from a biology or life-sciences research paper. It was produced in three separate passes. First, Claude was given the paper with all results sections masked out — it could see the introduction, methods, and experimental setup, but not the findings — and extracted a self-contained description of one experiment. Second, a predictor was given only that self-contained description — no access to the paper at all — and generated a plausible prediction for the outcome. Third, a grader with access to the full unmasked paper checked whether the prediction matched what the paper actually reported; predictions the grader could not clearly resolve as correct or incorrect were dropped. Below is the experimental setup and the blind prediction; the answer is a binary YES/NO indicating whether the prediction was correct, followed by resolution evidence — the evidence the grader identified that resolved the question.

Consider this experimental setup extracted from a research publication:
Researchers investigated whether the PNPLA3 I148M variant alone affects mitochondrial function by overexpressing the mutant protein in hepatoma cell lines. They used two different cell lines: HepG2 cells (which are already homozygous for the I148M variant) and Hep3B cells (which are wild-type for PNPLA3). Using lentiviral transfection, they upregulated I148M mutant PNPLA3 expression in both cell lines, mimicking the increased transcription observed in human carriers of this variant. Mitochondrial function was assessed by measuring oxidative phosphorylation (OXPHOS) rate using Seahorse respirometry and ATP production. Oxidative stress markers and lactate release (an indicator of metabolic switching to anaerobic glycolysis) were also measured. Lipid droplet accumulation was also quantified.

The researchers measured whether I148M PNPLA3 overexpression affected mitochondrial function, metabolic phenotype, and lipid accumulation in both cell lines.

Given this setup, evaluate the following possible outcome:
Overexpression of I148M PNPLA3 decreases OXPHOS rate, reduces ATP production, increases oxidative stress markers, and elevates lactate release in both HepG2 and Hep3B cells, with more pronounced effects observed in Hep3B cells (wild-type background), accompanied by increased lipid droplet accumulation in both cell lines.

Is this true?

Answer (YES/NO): NO